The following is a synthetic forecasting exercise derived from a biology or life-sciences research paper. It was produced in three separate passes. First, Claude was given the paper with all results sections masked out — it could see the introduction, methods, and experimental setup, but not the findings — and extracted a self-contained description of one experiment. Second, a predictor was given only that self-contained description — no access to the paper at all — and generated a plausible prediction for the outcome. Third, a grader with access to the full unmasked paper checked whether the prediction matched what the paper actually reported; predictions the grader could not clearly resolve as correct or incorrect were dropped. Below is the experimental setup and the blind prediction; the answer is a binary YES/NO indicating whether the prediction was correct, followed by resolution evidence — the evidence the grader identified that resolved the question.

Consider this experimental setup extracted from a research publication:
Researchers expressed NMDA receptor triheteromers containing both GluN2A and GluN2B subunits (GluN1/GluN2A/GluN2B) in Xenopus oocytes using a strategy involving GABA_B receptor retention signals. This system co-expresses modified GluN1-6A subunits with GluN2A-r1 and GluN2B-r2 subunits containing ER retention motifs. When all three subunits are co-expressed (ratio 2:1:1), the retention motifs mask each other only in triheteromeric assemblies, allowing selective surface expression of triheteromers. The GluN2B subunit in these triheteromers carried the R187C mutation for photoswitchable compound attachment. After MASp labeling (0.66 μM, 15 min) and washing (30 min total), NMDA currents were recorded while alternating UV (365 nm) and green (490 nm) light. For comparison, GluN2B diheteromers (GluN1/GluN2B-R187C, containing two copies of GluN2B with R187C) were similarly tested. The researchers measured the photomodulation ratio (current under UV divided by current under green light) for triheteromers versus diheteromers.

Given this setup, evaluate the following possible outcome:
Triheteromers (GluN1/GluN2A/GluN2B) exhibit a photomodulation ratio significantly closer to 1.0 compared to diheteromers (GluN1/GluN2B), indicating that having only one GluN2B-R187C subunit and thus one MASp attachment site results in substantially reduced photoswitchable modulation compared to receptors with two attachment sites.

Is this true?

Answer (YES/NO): YES